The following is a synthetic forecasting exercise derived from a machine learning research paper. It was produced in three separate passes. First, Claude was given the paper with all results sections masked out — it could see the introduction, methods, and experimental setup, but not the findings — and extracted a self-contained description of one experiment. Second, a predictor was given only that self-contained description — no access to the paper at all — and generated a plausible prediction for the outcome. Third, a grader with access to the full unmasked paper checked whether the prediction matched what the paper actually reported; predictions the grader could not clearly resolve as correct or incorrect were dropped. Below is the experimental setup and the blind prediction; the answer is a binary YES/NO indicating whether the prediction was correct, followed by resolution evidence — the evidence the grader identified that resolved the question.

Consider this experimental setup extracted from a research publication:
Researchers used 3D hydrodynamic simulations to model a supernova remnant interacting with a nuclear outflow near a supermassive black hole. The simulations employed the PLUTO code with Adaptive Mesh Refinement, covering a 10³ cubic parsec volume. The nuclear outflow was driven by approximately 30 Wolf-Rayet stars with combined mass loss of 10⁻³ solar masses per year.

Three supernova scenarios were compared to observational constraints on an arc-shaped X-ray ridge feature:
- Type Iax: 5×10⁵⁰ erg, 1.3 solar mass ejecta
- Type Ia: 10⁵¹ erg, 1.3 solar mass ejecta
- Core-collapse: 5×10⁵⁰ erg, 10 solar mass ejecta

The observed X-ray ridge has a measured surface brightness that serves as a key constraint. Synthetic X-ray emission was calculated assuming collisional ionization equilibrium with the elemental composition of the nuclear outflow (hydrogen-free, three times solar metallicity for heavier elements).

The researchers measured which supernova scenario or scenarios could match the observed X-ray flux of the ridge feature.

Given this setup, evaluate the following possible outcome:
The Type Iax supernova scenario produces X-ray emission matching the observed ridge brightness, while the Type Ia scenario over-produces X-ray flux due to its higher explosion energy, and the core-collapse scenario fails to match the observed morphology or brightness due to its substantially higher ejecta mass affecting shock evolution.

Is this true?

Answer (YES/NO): NO